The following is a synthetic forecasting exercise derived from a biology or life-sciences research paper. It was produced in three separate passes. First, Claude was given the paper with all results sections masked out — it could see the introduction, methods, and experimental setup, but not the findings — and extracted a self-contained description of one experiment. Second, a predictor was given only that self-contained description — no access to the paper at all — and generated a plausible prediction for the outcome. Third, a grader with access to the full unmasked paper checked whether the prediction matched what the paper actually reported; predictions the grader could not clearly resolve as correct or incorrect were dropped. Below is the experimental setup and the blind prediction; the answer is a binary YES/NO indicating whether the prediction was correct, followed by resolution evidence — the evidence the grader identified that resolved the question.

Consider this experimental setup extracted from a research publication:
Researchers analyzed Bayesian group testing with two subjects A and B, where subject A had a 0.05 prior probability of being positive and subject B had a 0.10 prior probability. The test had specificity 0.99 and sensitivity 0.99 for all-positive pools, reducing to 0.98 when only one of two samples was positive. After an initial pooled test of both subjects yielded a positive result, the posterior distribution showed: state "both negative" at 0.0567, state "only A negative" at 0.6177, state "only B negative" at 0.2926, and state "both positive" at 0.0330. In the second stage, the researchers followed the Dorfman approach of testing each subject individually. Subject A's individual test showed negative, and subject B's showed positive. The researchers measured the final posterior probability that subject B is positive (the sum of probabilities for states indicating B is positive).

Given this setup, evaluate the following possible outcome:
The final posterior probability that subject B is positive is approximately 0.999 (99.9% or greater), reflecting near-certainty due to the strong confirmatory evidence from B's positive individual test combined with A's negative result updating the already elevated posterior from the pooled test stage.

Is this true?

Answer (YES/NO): YES